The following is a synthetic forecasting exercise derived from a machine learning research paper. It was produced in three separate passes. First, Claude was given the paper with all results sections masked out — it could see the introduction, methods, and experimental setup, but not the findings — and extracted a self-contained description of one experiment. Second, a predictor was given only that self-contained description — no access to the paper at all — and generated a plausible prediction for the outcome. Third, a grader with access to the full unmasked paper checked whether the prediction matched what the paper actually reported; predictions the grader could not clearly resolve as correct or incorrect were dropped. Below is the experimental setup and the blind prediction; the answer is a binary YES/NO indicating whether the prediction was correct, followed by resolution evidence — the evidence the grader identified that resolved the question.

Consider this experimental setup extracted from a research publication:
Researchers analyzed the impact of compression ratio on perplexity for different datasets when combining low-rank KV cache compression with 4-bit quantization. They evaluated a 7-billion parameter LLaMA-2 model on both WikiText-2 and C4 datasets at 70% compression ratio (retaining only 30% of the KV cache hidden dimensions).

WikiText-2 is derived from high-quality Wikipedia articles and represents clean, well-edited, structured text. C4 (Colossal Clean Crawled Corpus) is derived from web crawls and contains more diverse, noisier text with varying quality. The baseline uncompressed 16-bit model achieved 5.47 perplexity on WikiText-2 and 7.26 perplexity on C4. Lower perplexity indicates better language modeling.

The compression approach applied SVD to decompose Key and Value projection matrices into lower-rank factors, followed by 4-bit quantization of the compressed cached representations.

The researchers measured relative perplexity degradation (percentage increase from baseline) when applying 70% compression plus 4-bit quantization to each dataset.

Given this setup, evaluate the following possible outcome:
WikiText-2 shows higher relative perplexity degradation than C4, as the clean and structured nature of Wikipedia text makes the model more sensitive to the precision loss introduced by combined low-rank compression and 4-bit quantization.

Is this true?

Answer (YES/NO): NO